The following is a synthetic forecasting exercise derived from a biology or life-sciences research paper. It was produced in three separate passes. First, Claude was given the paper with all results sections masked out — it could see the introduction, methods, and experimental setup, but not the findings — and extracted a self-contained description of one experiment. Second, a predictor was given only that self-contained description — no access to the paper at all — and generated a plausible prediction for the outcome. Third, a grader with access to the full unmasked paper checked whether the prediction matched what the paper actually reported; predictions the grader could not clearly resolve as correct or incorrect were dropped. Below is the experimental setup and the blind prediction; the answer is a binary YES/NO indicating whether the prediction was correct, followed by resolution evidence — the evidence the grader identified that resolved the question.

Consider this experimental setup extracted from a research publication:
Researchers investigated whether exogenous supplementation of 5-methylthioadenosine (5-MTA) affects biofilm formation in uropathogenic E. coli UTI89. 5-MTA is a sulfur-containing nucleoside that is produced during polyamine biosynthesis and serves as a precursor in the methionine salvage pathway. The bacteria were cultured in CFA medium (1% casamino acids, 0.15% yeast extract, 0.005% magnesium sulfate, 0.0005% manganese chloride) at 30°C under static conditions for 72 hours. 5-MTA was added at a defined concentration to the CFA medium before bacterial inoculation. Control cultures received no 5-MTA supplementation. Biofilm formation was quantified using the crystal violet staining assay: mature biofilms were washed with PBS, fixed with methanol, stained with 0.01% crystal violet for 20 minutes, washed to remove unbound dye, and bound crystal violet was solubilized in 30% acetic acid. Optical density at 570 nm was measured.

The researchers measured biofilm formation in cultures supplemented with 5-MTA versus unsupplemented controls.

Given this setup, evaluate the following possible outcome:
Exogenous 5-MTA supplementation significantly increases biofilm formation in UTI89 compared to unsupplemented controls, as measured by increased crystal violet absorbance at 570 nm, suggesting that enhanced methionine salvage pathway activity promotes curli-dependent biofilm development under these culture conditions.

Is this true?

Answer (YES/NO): NO